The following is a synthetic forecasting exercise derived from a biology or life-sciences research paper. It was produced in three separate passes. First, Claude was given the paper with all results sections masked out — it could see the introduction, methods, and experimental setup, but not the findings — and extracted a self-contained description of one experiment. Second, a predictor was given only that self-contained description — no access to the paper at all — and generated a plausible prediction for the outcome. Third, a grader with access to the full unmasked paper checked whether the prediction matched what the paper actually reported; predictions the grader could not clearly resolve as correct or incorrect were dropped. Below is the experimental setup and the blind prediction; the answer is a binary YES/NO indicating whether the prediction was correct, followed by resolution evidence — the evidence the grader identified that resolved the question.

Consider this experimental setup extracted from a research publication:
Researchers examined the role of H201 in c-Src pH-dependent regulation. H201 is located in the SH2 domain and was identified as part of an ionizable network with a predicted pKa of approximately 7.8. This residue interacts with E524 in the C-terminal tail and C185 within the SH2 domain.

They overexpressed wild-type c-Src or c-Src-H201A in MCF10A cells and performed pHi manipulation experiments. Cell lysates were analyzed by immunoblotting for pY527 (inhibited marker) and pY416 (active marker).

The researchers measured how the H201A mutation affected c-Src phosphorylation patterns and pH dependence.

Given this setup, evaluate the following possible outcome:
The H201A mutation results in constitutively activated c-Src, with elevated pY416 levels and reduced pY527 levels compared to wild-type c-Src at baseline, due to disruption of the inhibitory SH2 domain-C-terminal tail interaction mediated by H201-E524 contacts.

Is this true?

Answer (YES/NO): NO